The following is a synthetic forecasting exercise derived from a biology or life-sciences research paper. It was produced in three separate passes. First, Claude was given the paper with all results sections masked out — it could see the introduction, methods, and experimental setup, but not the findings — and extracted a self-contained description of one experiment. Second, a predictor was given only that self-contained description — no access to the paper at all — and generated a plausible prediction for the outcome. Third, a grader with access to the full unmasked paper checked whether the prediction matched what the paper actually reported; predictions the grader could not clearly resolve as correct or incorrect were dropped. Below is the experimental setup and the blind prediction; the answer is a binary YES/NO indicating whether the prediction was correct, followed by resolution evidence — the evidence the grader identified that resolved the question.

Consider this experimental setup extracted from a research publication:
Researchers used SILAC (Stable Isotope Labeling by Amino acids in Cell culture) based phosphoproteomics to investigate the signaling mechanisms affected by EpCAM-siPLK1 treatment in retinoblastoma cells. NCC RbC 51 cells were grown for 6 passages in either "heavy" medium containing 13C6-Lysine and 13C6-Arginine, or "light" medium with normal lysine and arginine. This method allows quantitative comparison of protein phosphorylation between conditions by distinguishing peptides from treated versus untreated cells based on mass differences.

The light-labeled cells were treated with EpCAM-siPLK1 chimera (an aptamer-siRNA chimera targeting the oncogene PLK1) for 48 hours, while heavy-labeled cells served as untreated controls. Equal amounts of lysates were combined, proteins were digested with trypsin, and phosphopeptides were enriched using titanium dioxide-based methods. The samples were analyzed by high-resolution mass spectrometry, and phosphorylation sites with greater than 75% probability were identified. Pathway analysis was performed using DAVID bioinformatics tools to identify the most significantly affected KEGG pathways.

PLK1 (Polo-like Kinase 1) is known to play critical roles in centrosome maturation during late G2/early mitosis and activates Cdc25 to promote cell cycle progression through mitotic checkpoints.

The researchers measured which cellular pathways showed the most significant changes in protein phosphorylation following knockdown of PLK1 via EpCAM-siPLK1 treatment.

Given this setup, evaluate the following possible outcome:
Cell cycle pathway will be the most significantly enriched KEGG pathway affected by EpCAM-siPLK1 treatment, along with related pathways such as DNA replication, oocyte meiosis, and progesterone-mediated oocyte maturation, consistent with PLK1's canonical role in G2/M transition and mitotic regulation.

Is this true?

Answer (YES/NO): NO